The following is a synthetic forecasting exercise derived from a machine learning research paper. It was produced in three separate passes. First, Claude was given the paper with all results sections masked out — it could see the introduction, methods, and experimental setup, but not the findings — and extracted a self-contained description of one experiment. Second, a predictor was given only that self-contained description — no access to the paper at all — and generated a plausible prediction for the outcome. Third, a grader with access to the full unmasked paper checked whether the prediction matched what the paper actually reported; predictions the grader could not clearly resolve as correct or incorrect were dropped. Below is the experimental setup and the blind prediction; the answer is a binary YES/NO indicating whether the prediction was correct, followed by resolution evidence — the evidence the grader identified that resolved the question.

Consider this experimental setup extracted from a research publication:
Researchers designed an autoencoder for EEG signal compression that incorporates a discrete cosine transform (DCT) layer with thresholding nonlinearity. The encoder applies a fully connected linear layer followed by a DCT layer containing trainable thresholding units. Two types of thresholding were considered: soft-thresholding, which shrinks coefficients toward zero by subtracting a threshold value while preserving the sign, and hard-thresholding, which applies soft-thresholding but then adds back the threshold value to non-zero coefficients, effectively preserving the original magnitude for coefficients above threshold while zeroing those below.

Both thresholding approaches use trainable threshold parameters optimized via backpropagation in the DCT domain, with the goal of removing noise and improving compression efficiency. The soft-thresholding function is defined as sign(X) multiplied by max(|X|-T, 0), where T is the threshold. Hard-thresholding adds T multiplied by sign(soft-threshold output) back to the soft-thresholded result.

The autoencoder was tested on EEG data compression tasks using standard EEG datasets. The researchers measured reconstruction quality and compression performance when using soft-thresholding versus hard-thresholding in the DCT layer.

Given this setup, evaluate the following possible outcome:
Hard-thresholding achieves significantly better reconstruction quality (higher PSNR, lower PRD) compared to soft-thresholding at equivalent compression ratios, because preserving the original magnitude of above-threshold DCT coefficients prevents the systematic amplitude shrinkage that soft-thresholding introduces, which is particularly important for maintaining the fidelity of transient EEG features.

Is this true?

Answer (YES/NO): YES